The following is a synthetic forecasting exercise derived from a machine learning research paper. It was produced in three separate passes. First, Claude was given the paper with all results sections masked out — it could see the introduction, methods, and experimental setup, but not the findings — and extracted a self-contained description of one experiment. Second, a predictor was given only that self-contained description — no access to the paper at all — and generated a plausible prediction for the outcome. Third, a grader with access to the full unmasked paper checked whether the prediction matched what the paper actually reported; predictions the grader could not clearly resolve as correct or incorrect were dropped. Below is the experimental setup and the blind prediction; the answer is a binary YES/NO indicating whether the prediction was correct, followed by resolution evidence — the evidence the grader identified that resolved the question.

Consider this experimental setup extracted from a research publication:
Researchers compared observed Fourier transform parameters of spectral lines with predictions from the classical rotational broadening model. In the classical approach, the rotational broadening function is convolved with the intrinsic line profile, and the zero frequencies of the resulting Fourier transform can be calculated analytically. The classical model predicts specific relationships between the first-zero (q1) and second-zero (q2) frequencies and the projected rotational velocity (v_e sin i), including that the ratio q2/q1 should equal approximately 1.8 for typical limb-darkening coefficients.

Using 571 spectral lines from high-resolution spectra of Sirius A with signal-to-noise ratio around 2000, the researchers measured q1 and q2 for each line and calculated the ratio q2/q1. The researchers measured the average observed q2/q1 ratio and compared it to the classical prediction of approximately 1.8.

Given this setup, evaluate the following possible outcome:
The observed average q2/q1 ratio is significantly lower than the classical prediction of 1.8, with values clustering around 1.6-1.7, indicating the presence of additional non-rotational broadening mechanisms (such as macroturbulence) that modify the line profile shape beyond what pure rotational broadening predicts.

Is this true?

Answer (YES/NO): NO